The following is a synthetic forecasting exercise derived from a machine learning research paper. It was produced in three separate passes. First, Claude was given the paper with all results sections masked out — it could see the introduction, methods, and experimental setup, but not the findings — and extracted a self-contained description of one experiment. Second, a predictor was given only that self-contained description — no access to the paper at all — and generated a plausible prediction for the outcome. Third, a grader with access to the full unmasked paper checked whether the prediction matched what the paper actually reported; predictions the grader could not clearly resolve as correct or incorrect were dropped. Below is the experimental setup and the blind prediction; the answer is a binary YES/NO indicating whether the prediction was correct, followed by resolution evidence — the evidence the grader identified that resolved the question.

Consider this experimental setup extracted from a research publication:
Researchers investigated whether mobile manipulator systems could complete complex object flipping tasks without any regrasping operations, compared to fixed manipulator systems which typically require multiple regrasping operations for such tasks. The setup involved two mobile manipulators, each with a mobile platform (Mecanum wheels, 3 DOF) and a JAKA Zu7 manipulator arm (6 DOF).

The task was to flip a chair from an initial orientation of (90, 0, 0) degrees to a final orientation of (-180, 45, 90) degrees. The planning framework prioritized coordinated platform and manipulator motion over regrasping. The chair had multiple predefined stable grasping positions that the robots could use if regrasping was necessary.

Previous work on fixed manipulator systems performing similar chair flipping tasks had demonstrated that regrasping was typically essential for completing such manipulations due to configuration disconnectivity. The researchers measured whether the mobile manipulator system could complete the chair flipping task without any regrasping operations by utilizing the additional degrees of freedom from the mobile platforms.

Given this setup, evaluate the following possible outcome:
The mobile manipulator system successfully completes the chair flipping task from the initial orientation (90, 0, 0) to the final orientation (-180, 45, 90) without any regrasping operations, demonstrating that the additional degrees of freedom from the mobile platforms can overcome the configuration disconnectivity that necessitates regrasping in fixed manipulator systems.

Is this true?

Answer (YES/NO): YES